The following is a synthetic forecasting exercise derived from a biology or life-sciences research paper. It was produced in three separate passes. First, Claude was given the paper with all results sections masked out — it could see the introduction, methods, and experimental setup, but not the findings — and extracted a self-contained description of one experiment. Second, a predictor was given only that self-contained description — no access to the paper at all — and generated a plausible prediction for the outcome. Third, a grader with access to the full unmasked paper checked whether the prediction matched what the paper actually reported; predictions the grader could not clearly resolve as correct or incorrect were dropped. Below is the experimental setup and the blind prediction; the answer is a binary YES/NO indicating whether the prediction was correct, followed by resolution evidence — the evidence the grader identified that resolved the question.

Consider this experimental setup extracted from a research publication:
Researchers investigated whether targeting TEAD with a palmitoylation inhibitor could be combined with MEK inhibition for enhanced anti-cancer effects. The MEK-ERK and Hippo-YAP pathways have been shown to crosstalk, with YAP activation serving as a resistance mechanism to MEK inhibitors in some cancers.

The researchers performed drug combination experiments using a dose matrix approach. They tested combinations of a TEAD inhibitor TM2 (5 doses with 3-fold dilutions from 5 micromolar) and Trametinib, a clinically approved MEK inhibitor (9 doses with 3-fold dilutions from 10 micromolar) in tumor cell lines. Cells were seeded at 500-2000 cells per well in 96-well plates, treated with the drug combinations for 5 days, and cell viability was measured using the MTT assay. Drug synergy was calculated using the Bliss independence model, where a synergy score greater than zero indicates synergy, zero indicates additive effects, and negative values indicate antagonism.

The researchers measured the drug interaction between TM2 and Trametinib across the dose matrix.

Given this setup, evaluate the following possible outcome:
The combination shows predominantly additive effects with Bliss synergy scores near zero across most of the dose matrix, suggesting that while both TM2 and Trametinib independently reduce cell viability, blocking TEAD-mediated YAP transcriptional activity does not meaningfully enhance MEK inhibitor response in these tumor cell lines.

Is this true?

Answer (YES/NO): NO